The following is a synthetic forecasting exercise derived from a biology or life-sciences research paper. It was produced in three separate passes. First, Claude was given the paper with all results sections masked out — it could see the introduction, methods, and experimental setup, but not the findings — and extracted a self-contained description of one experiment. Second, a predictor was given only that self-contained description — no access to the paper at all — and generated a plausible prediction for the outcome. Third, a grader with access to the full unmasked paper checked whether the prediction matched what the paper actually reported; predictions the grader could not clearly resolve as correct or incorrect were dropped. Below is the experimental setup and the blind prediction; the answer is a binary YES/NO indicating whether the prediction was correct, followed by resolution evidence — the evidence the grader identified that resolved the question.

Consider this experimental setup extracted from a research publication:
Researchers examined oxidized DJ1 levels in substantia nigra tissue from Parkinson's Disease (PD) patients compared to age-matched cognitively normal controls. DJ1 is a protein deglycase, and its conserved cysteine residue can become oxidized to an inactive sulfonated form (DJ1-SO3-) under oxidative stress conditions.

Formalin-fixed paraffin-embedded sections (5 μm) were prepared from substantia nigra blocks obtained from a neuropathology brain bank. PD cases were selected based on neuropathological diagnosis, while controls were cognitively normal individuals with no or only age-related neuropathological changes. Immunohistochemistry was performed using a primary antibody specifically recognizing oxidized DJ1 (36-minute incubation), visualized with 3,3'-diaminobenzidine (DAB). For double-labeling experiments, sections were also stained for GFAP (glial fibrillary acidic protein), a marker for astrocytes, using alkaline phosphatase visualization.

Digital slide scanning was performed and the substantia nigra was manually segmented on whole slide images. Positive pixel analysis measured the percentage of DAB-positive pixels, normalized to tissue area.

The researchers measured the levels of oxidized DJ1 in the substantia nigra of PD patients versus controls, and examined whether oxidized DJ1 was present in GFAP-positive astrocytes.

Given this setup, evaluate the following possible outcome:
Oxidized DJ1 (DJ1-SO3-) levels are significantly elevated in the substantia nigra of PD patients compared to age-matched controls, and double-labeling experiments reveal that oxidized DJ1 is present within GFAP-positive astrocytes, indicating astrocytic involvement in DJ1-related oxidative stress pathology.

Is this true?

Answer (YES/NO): YES